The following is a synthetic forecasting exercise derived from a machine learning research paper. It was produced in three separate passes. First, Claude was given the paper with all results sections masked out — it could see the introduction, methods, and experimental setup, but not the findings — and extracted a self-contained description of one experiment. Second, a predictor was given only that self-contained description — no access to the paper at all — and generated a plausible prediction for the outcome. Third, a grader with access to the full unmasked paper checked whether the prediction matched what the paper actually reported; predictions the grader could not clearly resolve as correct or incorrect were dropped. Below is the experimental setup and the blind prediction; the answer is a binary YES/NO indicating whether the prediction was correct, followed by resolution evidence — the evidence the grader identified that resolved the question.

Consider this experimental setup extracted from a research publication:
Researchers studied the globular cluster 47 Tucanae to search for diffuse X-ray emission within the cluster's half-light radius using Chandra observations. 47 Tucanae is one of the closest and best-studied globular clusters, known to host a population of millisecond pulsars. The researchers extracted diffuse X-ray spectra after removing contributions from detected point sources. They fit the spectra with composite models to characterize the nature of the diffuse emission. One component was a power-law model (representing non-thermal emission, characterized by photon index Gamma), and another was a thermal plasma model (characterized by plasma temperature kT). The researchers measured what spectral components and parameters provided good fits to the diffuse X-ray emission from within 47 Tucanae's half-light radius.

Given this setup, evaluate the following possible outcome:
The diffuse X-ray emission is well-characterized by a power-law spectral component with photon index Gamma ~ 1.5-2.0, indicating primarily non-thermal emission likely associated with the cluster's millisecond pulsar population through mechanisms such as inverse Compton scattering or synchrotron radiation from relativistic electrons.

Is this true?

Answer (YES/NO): NO